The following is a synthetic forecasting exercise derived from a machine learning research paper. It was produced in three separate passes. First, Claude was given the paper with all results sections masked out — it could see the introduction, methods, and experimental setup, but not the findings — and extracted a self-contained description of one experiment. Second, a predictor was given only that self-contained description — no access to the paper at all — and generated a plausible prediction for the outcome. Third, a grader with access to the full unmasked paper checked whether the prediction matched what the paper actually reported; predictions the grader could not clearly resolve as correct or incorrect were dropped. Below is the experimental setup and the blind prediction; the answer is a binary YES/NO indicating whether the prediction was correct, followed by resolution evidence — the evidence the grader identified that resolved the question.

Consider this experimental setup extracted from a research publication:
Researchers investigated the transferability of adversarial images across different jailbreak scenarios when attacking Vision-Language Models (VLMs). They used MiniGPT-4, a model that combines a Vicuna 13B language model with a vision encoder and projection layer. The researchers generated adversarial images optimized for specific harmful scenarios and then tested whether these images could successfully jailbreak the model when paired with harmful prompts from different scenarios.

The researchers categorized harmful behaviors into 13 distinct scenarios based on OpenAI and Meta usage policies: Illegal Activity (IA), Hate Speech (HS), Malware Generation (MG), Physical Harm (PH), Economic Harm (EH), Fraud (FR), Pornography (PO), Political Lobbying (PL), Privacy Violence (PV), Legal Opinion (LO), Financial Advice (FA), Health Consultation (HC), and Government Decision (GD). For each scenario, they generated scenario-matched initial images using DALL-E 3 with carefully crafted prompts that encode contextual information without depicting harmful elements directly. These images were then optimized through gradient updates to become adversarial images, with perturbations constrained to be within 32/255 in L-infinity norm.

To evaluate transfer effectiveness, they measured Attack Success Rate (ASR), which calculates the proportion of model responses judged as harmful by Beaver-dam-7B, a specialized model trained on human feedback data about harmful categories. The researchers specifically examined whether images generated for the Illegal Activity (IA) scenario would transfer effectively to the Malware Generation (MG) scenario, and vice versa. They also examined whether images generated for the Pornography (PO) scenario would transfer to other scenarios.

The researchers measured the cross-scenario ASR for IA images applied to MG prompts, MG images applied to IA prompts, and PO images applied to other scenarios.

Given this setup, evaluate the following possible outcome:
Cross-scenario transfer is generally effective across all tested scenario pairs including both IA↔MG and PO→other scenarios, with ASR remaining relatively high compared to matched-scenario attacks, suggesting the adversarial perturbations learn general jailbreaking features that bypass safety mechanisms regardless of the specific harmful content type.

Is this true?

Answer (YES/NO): NO